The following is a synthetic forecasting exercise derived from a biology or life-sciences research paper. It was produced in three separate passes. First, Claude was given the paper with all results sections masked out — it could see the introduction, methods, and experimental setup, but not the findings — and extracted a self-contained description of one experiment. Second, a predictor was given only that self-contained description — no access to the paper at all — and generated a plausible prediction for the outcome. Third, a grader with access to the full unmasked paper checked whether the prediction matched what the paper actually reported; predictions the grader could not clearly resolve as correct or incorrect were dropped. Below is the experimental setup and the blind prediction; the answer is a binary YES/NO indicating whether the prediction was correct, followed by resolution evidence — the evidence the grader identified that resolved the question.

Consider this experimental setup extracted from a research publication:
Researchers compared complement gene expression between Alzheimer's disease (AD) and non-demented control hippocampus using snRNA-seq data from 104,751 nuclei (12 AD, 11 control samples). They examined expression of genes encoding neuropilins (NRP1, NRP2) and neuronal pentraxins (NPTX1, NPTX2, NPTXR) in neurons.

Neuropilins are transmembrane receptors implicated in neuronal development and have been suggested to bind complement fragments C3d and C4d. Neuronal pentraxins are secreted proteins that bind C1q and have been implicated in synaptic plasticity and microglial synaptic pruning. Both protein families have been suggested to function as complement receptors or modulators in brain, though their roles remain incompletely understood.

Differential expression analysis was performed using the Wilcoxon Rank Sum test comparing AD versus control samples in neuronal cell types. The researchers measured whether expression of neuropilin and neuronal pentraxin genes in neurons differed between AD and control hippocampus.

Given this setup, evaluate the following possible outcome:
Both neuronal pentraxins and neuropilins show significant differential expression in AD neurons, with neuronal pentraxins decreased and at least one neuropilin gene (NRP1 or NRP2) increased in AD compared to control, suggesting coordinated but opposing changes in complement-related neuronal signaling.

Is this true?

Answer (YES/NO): NO